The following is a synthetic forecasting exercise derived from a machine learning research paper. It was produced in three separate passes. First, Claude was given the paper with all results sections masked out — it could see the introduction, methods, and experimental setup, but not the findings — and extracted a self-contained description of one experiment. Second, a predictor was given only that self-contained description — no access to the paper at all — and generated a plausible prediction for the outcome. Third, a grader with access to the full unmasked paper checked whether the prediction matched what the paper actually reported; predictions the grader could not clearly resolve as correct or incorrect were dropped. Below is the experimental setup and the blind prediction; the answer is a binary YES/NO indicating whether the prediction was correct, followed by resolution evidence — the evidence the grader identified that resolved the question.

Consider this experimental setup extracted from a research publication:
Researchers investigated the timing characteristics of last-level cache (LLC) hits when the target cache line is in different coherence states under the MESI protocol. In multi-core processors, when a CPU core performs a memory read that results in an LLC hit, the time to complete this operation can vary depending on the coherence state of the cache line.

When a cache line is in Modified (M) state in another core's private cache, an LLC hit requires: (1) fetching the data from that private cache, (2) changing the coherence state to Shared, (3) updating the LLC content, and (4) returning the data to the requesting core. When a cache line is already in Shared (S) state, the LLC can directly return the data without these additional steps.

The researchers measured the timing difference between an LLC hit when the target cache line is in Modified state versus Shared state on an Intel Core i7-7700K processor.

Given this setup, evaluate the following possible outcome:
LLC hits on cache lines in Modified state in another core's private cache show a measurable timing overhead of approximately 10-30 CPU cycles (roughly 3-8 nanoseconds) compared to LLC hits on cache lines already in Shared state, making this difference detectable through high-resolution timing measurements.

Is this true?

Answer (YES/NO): YES